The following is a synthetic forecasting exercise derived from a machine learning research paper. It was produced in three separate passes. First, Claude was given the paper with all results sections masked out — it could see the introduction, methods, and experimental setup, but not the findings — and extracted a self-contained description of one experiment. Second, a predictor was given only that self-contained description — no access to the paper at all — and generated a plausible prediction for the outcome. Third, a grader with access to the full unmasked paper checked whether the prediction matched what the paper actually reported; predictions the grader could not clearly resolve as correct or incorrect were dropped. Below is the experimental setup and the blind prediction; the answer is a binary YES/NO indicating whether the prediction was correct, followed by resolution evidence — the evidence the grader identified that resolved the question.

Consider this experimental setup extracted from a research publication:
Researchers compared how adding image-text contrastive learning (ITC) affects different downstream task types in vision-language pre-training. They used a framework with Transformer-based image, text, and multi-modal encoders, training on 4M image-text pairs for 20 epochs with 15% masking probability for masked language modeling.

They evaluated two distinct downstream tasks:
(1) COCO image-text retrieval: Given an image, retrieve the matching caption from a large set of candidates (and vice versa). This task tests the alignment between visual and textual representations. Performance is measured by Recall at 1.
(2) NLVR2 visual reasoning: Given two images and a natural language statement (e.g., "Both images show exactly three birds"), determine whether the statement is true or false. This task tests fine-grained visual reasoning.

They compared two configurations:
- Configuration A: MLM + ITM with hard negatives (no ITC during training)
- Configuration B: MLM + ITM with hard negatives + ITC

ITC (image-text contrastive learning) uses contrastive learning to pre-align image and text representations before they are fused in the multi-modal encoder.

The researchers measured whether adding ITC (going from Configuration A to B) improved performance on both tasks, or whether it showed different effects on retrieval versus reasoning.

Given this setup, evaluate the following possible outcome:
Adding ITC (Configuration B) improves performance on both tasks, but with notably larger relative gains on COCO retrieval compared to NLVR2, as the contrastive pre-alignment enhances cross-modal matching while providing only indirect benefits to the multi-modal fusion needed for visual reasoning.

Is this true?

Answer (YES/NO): NO